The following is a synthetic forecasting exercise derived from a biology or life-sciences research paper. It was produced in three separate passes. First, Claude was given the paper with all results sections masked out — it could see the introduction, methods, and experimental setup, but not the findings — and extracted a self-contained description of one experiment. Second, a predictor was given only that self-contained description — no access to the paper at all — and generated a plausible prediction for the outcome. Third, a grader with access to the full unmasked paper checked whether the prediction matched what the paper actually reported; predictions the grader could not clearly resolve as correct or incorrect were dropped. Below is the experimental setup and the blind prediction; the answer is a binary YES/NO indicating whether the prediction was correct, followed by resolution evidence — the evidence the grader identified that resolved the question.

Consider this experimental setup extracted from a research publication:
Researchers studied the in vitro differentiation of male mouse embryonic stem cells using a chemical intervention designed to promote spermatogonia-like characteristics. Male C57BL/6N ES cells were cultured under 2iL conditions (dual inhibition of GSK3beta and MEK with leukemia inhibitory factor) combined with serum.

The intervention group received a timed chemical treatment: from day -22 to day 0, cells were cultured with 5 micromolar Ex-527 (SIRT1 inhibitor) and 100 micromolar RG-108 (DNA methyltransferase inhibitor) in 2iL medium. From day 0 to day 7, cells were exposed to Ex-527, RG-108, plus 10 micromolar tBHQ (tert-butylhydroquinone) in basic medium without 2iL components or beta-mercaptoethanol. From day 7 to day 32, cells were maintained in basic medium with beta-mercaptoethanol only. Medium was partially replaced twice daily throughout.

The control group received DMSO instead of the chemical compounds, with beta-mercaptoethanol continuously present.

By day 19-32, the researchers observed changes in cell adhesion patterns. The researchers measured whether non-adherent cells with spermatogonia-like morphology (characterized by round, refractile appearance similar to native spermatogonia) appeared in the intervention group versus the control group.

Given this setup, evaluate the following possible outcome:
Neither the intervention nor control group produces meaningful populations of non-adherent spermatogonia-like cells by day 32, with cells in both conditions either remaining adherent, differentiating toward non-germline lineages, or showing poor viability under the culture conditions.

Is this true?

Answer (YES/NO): NO